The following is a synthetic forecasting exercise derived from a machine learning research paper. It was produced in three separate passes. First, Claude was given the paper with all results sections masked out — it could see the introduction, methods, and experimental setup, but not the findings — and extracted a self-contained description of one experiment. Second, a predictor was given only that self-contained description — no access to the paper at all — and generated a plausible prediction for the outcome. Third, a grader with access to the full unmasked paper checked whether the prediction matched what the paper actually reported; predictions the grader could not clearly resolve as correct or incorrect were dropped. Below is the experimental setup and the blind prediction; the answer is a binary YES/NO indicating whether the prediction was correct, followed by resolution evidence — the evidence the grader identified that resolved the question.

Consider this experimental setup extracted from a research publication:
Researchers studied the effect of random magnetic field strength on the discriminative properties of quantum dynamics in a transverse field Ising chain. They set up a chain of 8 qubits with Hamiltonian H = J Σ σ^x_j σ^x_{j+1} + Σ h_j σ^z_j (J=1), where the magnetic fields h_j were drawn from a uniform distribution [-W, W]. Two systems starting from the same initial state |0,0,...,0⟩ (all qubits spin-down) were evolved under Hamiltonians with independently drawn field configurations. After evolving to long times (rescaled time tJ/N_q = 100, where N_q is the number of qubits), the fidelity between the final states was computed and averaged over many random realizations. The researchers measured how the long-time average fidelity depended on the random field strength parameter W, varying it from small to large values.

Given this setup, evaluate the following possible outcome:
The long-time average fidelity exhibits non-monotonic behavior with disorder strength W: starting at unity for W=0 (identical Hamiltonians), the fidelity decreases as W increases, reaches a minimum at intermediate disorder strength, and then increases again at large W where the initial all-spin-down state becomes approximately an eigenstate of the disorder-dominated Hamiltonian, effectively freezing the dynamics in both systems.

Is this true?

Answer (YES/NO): NO